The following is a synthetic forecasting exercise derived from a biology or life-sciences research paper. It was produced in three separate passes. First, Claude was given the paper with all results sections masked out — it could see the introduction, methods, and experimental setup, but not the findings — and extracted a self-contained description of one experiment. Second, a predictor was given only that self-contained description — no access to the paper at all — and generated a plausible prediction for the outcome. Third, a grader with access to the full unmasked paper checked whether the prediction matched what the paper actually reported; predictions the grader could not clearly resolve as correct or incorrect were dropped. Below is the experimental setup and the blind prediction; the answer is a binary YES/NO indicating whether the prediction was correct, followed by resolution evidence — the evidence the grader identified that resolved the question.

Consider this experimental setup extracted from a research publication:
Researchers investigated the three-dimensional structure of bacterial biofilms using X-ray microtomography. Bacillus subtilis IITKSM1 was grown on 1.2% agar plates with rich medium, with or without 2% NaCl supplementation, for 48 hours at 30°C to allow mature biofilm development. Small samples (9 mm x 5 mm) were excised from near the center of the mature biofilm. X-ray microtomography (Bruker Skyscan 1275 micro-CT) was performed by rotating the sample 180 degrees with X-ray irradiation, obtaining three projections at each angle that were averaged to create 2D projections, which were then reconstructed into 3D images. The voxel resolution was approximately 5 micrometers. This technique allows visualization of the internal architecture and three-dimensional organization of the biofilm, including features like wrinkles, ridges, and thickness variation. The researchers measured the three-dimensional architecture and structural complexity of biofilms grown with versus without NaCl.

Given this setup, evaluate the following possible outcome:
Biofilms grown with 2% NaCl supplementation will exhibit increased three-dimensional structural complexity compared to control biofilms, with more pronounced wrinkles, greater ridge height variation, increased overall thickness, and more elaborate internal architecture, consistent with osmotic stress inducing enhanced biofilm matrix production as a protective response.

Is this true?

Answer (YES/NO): NO